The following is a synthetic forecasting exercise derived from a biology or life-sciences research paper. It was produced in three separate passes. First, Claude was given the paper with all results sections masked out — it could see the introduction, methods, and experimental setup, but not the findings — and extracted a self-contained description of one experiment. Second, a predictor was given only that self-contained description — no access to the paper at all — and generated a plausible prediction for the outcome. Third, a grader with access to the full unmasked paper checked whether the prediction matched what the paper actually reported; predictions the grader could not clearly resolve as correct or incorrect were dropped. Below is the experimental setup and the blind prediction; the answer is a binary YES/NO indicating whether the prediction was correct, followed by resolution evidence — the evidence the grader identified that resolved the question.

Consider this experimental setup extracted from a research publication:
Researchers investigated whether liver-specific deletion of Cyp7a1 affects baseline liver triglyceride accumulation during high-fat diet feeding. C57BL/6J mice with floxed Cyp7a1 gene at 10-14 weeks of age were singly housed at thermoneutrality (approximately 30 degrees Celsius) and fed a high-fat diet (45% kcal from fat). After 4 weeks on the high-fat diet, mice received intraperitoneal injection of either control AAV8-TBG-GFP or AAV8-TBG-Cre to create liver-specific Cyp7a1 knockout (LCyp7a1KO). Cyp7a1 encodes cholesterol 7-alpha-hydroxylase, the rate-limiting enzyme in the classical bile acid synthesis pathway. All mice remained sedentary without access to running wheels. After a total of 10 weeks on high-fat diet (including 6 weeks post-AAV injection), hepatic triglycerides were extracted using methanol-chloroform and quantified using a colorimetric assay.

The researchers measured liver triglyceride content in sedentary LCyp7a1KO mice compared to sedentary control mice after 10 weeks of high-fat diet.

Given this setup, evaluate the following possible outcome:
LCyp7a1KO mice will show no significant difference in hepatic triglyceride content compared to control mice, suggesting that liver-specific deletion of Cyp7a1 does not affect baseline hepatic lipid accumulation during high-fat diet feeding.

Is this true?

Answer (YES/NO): NO